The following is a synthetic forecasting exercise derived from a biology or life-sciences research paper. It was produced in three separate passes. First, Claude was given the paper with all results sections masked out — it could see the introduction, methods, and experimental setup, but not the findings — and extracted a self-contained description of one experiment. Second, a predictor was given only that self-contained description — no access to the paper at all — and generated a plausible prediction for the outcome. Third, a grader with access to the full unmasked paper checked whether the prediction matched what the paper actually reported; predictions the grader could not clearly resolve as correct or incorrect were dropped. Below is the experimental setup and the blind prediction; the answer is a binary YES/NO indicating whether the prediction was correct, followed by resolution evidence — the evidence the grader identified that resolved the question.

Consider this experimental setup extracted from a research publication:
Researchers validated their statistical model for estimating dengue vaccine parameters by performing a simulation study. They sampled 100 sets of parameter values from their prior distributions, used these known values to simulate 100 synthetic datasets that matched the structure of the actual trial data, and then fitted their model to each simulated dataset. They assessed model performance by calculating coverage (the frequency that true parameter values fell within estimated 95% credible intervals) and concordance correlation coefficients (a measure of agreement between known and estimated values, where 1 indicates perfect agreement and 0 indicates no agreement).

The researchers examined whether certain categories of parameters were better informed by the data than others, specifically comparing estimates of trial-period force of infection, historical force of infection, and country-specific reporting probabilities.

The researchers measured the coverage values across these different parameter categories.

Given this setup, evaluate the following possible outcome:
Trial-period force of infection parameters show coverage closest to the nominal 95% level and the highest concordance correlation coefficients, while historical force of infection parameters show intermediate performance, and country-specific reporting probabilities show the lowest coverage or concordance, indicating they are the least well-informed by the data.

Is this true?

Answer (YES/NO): NO